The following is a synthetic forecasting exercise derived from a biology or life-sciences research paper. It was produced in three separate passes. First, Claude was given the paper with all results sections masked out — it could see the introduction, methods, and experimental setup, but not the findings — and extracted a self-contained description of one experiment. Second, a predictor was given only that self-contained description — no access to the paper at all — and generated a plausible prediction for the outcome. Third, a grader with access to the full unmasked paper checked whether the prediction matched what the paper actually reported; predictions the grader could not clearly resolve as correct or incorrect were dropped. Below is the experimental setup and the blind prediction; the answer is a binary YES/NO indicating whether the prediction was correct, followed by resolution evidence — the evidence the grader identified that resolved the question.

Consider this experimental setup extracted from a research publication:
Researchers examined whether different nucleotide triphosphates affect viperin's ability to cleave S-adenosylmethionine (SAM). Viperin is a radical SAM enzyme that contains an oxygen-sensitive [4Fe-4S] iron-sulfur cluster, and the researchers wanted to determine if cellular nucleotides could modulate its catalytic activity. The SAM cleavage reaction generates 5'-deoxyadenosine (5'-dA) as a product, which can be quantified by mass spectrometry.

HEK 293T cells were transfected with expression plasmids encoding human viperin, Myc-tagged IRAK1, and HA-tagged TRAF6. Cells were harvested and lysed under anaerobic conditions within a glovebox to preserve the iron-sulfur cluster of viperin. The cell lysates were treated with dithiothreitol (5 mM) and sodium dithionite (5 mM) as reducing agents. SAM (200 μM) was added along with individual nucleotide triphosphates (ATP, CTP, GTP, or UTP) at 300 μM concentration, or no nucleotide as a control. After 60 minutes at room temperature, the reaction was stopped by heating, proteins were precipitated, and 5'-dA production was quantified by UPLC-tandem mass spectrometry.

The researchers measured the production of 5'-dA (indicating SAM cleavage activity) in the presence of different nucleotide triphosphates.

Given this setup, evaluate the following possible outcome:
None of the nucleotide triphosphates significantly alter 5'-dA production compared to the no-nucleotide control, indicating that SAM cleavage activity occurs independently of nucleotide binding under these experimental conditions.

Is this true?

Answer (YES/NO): NO